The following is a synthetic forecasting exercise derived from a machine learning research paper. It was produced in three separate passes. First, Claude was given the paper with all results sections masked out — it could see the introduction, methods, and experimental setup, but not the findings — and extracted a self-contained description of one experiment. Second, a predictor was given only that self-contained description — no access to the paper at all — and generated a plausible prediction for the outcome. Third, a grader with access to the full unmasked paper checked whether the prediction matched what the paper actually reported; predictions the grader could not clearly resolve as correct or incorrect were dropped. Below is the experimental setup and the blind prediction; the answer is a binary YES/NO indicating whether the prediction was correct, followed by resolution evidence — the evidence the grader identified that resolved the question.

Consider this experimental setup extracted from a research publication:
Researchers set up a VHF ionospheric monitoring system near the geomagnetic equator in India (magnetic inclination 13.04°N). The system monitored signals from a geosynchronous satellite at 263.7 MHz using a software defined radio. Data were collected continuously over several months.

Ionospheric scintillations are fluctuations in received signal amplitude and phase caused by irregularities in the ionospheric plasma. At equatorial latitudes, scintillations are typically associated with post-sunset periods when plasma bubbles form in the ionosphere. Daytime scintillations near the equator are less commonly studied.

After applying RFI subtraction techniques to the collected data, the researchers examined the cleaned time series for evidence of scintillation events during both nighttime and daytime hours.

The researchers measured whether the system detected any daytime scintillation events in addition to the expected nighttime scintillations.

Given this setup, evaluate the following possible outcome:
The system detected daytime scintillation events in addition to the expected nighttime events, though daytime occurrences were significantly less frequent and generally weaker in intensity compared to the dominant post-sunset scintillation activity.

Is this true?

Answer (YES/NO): YES